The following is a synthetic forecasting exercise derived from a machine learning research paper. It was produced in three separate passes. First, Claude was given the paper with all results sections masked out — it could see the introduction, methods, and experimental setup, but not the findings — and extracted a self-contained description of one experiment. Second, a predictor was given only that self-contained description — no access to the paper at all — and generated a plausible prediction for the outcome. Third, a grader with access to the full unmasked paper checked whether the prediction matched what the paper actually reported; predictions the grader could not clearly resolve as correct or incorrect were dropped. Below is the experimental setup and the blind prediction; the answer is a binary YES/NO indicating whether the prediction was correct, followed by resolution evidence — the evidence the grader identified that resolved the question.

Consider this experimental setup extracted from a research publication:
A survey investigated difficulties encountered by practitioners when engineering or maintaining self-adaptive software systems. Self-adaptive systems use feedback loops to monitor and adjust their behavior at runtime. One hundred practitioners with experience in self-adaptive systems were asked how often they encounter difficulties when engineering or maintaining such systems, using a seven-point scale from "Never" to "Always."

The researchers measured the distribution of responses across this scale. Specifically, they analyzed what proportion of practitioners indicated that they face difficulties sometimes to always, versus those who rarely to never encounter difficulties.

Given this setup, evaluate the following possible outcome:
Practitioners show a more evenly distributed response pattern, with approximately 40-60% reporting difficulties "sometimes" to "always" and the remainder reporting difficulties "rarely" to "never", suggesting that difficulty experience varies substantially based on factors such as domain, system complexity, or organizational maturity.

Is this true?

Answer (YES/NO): NO